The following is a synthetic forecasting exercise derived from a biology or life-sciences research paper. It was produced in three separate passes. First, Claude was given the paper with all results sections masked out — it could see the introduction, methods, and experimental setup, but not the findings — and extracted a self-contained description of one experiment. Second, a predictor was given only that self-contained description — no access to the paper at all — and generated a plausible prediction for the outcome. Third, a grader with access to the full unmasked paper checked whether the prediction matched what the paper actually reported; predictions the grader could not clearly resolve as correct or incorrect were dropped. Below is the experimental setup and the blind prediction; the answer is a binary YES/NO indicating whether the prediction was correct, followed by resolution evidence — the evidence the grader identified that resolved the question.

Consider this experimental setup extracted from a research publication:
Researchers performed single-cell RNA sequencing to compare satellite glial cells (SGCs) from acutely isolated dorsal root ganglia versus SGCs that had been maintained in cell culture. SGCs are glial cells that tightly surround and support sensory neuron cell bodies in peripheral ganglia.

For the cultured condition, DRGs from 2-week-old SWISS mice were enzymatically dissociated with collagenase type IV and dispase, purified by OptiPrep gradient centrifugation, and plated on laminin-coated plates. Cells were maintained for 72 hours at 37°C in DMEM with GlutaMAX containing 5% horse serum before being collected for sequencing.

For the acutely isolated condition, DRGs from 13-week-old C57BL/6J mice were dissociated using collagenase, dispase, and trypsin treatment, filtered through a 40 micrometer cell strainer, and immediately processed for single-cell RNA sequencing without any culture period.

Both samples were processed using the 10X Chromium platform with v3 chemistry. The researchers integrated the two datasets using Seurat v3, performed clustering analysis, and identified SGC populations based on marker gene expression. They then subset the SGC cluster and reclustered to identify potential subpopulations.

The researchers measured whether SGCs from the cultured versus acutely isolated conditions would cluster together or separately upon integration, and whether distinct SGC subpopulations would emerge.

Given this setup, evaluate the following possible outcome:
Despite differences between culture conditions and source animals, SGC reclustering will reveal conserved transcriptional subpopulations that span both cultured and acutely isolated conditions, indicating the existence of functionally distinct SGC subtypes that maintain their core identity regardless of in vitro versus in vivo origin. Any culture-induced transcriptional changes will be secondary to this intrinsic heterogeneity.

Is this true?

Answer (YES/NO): NO